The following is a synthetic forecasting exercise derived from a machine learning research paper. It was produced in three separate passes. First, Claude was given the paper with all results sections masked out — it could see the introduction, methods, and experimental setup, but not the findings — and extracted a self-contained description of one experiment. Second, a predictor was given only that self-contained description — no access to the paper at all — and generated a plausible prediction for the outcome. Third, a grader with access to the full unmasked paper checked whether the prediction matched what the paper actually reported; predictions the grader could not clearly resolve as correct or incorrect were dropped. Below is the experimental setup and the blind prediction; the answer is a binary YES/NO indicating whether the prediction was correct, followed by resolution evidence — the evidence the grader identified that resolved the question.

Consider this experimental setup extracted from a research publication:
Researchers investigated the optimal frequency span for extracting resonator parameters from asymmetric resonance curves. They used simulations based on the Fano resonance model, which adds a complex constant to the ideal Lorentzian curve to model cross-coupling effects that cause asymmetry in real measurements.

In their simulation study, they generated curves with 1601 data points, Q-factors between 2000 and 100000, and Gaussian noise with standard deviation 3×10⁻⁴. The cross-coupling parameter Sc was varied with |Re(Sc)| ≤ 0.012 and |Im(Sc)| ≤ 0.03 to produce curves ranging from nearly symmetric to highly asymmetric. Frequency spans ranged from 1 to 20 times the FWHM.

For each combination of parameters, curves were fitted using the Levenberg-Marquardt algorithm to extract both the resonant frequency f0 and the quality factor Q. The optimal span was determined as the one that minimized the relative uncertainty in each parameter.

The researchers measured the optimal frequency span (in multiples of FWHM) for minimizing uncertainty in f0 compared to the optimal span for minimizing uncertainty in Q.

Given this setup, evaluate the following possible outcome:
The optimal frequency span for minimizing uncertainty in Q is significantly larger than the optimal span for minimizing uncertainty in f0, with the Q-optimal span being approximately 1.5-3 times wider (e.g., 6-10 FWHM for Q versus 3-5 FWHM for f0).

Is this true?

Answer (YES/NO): NO